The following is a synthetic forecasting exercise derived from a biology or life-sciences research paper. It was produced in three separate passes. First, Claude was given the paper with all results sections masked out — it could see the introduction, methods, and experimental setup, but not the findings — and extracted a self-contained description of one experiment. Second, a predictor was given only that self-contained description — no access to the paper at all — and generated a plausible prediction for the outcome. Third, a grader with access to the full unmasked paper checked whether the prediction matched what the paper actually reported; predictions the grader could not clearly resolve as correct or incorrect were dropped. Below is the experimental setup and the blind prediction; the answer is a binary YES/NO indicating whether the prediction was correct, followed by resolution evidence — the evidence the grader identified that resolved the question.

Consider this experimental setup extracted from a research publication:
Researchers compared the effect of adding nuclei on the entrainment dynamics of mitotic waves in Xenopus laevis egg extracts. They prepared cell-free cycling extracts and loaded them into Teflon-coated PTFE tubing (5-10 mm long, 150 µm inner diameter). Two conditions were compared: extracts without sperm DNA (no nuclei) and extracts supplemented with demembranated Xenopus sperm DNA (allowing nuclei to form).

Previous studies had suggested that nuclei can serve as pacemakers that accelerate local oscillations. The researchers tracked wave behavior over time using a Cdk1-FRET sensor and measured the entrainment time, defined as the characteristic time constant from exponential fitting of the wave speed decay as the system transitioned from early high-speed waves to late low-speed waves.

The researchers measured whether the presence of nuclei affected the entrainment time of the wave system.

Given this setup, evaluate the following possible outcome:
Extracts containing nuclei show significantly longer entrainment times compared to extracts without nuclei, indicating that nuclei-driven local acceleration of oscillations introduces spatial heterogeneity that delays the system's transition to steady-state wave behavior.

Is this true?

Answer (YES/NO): NO